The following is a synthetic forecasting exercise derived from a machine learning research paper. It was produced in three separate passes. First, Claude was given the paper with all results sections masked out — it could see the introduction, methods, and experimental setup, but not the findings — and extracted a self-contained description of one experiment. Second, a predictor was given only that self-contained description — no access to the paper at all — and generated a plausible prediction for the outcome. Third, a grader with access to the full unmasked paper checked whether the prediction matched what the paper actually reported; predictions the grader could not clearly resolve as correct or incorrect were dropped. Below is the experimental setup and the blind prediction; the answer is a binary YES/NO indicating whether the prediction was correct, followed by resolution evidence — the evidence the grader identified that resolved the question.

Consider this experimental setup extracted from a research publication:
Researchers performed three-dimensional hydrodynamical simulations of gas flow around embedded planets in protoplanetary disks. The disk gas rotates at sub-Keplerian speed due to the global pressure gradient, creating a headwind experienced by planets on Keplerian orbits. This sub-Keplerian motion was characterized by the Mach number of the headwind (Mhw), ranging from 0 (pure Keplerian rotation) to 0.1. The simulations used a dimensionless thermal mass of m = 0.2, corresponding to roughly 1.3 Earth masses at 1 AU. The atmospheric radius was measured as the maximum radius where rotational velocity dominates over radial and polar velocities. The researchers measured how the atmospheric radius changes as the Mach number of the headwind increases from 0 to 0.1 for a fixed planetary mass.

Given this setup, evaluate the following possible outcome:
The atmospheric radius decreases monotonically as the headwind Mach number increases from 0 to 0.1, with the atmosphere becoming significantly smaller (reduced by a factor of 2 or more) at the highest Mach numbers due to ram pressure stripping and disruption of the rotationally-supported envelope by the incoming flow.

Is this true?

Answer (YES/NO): NO